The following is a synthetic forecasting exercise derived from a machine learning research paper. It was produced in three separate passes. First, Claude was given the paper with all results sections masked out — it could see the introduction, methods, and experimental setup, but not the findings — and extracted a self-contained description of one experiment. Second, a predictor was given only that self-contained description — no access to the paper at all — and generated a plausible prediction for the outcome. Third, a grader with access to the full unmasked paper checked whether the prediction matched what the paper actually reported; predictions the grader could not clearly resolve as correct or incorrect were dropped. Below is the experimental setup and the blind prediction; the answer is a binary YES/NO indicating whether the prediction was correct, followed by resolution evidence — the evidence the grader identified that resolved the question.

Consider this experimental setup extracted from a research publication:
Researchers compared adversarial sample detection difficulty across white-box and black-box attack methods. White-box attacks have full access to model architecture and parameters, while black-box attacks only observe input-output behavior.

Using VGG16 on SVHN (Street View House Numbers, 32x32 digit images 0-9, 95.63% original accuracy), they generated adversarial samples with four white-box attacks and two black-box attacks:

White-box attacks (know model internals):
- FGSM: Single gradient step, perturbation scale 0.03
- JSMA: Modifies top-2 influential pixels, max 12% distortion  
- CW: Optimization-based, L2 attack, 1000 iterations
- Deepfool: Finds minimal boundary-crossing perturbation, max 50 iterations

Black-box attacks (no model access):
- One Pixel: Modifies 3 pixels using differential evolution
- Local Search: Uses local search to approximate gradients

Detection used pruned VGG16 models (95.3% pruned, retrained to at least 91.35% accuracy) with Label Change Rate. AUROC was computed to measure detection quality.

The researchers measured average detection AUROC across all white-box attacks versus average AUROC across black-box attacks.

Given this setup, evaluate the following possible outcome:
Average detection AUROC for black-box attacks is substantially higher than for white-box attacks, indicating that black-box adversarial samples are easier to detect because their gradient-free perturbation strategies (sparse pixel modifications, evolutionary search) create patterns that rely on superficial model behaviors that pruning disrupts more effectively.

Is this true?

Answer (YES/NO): NO